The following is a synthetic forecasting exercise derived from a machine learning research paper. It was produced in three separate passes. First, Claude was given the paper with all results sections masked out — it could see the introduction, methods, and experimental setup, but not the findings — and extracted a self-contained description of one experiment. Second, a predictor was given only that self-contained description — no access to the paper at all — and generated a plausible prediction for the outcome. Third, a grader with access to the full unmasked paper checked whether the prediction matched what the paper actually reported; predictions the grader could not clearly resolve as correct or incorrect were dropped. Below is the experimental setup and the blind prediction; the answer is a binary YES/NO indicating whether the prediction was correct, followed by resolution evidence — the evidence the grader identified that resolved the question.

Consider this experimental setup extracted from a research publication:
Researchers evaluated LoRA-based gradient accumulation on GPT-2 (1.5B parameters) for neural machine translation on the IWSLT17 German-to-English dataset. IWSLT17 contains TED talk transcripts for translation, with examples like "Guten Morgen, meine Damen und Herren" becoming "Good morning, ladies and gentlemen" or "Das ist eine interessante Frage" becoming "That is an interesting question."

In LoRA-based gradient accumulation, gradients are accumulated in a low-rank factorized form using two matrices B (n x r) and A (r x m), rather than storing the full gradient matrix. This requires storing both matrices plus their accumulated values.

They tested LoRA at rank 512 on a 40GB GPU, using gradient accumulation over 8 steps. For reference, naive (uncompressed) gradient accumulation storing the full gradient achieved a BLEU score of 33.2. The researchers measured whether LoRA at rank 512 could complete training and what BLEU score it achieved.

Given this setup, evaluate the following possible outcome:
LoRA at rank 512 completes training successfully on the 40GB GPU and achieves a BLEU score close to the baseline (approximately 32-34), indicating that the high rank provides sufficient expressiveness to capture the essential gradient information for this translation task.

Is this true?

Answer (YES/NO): NO